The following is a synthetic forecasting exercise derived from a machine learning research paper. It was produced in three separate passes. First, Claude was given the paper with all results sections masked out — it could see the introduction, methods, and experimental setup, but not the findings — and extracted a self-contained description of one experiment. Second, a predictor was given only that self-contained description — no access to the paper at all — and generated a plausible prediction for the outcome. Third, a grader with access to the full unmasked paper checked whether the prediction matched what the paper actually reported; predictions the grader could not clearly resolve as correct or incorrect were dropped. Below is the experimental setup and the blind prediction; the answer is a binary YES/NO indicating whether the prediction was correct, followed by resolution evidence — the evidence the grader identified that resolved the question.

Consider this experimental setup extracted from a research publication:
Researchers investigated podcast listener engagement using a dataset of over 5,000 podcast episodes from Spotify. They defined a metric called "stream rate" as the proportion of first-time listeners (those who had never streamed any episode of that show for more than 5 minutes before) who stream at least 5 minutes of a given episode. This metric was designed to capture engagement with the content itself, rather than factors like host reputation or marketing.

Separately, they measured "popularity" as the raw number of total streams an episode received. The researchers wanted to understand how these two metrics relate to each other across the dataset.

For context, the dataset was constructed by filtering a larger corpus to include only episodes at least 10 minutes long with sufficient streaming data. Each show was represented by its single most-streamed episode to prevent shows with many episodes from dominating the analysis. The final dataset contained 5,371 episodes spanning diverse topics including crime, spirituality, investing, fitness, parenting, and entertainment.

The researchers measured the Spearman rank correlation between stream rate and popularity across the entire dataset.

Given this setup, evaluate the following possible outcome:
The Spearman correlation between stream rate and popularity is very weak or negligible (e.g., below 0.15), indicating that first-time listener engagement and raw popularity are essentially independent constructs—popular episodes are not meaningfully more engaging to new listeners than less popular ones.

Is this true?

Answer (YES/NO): NO